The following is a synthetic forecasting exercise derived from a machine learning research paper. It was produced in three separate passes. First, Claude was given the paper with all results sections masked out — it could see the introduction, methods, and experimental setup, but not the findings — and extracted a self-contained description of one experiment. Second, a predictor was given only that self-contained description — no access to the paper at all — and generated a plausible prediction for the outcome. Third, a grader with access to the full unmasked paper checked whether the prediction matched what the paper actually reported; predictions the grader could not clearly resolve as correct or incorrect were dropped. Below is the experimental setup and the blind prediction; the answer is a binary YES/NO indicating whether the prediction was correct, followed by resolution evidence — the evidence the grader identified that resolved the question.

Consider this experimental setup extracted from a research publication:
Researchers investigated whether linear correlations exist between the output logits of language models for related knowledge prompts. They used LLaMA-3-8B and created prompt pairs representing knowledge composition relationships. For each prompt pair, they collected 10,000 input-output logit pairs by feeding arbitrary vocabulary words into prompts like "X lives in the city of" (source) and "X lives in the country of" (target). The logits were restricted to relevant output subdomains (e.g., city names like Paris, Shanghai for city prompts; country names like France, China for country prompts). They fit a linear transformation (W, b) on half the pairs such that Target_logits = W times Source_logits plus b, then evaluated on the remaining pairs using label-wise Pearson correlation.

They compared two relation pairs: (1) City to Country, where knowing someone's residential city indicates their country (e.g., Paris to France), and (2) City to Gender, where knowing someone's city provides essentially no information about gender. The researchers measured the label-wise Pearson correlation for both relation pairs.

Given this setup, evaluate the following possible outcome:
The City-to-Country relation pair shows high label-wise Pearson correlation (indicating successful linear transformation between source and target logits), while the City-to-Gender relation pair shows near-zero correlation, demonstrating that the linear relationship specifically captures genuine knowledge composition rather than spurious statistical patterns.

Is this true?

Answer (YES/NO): YES